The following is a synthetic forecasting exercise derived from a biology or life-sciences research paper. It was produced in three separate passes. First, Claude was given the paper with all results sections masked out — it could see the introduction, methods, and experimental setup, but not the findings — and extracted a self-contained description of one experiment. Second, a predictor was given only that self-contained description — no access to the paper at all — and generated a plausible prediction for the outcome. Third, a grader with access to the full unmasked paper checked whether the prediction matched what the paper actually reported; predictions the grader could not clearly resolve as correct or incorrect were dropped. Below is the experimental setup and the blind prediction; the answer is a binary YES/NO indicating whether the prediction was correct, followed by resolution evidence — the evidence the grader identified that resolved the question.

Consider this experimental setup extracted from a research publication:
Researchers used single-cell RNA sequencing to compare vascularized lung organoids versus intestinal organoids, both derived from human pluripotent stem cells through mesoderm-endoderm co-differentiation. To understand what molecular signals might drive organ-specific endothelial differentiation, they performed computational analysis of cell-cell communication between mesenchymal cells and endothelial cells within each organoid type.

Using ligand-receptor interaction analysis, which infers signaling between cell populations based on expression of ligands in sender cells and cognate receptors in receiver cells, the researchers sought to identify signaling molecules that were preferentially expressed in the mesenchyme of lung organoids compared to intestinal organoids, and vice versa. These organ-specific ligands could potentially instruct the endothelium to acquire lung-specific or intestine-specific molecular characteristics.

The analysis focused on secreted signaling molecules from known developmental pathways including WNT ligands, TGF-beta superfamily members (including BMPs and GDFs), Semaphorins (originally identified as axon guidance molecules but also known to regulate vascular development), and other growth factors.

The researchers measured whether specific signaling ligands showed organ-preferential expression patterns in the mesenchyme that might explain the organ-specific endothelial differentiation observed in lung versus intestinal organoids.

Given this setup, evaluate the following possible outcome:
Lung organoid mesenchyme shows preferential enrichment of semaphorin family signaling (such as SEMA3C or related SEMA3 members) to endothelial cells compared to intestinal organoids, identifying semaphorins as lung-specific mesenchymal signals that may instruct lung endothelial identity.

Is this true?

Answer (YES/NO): NO